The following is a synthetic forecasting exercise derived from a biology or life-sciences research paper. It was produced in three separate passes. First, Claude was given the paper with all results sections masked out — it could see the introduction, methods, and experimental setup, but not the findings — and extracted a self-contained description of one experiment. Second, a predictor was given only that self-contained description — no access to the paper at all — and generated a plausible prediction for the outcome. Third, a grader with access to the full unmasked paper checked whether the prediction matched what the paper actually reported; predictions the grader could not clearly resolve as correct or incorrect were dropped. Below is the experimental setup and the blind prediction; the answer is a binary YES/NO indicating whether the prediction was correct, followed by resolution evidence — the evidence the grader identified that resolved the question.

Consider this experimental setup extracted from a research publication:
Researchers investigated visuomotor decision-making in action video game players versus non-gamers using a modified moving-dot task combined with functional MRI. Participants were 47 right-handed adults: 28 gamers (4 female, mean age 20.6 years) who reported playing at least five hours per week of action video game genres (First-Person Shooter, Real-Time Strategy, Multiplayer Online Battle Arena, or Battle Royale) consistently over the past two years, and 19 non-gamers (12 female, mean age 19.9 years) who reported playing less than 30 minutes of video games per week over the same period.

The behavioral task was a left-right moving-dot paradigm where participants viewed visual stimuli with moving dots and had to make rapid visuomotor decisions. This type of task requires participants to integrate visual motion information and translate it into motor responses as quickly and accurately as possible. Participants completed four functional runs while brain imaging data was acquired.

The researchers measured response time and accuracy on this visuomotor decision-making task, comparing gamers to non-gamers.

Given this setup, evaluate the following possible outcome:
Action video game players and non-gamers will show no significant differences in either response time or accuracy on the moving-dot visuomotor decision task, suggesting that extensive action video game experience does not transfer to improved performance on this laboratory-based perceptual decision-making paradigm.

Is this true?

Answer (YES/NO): NO